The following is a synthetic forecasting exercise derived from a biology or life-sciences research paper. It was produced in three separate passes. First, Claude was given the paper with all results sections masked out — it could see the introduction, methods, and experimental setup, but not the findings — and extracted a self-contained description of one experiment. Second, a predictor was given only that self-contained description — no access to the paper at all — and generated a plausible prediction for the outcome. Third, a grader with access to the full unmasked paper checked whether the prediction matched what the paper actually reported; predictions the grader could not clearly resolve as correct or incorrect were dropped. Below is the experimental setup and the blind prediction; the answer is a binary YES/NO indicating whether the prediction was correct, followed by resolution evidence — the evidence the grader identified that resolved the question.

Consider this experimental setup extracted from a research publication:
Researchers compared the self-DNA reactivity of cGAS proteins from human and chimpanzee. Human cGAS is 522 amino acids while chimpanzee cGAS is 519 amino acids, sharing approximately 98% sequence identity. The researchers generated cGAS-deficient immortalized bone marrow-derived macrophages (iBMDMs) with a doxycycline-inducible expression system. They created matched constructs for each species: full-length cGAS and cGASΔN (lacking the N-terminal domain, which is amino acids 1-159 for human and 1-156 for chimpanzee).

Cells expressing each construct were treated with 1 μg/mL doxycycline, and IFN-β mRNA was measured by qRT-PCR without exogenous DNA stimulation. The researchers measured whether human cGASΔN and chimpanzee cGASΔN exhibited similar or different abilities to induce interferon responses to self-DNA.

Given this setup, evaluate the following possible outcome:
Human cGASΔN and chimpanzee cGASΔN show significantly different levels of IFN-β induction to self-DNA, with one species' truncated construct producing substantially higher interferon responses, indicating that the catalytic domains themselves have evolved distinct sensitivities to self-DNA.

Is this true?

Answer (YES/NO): NO